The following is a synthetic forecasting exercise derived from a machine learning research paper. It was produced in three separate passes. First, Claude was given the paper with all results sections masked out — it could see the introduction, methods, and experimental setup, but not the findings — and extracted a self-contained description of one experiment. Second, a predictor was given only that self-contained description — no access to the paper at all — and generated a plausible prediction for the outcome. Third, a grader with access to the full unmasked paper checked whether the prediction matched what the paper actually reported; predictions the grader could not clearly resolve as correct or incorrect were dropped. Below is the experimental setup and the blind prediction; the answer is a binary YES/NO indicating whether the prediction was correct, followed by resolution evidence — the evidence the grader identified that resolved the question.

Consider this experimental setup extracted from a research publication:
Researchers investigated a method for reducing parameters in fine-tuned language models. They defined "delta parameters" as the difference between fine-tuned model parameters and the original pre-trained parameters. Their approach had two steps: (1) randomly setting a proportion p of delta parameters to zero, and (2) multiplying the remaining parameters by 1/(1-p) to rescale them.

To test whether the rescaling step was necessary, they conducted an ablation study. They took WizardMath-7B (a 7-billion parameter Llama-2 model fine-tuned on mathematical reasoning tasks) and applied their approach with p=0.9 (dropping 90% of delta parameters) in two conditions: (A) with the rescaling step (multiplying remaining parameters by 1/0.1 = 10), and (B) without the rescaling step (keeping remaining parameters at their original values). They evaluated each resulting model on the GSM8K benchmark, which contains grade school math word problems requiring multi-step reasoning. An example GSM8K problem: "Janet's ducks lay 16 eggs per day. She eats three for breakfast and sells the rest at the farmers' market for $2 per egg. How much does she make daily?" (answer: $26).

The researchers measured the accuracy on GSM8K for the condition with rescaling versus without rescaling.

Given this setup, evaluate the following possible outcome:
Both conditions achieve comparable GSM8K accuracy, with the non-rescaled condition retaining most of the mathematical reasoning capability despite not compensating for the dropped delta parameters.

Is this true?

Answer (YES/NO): NO